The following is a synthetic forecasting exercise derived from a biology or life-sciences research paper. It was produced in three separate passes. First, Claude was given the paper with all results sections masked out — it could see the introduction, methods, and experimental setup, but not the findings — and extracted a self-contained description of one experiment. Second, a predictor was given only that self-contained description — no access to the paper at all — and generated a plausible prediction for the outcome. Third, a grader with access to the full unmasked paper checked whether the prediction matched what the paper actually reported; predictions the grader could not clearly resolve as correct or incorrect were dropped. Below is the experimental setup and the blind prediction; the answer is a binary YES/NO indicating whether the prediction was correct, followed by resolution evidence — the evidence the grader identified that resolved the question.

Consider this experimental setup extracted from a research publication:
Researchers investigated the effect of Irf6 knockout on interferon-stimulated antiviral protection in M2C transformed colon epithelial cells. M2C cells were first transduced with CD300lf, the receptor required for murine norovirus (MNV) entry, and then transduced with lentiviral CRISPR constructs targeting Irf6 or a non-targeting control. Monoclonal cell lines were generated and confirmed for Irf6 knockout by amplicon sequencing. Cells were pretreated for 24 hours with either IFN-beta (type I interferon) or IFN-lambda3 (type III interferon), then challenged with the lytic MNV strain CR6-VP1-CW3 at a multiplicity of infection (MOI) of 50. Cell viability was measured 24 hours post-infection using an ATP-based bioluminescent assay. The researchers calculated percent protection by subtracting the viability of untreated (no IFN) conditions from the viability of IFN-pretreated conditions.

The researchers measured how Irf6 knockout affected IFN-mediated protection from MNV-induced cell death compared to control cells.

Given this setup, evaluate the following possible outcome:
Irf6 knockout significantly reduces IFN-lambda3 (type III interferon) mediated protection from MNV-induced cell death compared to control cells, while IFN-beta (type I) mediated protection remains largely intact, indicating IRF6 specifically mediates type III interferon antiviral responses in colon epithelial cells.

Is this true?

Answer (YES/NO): NO